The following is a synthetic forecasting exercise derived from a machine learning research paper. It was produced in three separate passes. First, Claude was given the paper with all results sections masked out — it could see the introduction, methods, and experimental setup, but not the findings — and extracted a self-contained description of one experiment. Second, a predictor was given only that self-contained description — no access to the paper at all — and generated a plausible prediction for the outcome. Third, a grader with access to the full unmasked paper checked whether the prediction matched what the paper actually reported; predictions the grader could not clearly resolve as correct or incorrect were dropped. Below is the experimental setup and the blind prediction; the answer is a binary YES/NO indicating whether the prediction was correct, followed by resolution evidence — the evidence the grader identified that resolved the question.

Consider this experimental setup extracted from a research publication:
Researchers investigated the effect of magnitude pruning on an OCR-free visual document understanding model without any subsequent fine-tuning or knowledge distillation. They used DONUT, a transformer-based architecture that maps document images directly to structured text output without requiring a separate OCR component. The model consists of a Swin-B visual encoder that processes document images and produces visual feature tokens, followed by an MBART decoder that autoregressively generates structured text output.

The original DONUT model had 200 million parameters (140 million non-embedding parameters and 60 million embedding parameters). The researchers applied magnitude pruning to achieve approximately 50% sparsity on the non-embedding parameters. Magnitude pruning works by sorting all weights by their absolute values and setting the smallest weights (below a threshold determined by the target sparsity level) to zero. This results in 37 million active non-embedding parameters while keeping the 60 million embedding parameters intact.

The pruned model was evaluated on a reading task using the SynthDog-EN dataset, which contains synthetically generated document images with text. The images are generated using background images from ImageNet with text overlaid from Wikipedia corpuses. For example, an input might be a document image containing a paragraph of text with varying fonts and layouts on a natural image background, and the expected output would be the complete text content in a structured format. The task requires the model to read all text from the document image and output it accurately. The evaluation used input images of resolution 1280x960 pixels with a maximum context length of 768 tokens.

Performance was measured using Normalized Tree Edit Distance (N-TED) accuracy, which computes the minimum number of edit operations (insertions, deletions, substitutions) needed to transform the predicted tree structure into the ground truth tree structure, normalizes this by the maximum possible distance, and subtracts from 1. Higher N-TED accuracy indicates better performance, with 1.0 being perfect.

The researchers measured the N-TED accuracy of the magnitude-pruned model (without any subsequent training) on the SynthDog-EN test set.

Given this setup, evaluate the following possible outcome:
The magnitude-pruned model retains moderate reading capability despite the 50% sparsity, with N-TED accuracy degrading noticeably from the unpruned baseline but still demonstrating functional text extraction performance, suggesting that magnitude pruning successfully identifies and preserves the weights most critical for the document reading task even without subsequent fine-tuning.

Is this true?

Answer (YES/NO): NO